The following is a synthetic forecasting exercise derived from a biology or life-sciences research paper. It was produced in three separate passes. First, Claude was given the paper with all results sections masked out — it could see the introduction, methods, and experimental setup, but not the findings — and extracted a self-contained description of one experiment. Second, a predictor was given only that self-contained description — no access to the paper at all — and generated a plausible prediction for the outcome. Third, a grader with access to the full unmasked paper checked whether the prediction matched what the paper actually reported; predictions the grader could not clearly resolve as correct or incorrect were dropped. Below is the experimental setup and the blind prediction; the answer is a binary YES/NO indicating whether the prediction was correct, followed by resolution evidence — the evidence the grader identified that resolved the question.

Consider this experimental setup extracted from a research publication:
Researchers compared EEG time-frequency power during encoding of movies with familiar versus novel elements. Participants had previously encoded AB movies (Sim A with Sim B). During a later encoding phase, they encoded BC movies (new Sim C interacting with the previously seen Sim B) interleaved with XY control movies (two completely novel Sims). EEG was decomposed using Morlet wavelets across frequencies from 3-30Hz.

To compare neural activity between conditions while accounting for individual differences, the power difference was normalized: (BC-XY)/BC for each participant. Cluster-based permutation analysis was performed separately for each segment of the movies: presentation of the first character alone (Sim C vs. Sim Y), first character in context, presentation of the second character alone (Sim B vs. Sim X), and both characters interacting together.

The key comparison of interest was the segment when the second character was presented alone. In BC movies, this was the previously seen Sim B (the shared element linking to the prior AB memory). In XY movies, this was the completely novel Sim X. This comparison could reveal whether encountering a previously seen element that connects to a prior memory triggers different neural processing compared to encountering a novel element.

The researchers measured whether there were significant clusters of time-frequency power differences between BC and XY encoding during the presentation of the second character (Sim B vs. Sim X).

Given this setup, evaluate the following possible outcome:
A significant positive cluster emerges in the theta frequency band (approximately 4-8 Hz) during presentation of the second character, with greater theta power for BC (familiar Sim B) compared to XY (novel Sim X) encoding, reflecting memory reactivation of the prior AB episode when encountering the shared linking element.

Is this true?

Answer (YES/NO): YES